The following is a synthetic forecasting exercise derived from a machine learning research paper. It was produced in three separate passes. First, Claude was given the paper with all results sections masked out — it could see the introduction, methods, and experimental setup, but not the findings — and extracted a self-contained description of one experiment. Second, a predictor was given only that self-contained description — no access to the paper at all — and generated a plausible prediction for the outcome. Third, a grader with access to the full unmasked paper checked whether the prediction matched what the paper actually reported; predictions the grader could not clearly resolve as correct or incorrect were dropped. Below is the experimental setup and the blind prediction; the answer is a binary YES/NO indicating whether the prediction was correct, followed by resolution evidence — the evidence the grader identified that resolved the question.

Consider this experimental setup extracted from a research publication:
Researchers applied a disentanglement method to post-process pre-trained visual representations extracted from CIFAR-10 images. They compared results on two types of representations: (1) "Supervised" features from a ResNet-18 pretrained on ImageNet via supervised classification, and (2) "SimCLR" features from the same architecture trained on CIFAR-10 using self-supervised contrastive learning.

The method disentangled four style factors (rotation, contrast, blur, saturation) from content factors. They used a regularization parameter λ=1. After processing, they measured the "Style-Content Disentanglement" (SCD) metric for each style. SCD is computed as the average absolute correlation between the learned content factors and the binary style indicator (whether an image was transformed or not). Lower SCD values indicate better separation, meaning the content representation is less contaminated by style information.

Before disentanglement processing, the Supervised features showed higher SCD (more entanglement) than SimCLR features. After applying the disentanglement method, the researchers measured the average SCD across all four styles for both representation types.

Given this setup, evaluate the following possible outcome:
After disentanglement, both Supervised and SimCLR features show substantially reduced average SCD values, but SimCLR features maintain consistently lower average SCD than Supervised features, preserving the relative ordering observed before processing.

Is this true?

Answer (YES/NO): NO